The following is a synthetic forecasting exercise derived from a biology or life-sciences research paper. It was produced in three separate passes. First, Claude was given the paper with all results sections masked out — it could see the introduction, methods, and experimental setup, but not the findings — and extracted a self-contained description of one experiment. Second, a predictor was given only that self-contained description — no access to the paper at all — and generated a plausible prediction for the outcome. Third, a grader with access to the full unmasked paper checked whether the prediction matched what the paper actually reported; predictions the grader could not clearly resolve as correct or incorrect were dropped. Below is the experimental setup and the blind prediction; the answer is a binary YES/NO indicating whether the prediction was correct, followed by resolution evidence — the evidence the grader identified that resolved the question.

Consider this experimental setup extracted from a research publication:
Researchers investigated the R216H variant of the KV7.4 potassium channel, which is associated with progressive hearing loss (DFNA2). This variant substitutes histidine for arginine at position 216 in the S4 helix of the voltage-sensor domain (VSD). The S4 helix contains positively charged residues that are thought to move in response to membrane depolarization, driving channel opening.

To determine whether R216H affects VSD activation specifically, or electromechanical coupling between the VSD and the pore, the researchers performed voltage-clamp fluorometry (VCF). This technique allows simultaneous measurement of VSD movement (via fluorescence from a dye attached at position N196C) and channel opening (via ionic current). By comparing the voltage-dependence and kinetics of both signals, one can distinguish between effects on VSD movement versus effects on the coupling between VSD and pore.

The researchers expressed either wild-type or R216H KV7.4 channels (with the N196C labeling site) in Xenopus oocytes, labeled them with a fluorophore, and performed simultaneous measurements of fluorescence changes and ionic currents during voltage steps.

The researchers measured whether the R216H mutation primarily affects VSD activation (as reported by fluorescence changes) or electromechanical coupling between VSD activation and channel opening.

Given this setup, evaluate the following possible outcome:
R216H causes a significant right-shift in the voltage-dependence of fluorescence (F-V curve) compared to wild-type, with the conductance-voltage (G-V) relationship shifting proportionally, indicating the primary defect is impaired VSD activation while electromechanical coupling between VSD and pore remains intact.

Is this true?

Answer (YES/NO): YES